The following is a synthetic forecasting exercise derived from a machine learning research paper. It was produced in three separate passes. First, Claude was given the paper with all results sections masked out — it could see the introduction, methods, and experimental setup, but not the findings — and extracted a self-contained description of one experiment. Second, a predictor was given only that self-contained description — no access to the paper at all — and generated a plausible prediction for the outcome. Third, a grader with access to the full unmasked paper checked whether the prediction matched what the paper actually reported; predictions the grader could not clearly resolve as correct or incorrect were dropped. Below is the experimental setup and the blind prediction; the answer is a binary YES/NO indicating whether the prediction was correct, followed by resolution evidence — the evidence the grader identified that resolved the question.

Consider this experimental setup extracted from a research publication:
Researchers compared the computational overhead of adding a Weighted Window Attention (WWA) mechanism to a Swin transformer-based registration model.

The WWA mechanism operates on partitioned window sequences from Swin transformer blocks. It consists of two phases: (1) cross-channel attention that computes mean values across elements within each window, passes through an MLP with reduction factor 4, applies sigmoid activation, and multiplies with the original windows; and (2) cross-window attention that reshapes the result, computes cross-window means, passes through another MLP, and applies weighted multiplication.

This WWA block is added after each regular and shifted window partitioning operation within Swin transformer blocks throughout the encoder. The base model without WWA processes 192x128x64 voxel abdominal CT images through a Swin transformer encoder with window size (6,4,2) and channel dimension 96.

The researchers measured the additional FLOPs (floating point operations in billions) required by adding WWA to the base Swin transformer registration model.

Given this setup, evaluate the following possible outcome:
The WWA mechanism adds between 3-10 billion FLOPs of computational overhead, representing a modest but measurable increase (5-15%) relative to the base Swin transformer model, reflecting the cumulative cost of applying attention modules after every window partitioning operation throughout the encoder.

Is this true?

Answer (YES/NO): NO